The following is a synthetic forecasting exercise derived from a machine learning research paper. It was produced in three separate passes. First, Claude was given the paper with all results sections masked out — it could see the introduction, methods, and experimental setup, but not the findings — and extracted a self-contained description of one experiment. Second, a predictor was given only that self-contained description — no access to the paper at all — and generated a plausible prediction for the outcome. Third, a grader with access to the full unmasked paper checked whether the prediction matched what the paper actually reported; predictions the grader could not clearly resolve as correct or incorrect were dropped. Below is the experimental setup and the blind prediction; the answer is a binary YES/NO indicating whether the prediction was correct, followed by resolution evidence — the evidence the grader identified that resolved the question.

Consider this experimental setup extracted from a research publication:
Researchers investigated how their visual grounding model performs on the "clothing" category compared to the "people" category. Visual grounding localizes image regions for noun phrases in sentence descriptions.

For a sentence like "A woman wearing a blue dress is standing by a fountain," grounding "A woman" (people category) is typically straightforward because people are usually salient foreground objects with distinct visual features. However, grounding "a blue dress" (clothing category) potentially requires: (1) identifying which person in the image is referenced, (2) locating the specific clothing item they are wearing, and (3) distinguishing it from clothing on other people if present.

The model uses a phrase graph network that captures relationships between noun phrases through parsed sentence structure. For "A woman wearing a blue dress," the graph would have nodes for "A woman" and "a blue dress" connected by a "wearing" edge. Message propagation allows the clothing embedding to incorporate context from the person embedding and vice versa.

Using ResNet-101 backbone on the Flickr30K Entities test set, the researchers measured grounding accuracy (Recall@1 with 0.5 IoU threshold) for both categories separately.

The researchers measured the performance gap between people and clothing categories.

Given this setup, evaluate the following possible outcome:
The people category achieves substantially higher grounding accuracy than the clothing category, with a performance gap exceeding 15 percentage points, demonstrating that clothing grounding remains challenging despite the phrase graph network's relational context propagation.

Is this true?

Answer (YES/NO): NO